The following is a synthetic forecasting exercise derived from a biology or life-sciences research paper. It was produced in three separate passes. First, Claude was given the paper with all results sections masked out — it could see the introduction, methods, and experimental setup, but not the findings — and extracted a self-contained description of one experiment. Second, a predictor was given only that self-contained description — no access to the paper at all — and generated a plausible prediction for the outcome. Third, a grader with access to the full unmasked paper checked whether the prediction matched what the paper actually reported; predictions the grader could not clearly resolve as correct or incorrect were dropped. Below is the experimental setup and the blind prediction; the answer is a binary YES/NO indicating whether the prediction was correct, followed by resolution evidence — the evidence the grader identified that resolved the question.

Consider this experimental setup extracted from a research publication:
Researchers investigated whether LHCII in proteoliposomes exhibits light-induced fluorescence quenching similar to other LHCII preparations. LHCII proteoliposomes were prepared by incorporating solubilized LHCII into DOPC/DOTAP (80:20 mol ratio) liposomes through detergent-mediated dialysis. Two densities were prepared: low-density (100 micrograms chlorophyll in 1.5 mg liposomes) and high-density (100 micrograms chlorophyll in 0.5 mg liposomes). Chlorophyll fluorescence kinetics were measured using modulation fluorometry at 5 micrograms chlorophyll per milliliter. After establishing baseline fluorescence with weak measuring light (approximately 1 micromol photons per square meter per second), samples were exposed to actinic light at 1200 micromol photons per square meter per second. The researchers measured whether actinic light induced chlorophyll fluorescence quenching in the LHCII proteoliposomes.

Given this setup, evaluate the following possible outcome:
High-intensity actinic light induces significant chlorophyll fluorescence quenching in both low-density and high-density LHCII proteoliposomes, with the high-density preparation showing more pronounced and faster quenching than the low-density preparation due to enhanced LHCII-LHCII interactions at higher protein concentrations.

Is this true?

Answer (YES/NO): NO